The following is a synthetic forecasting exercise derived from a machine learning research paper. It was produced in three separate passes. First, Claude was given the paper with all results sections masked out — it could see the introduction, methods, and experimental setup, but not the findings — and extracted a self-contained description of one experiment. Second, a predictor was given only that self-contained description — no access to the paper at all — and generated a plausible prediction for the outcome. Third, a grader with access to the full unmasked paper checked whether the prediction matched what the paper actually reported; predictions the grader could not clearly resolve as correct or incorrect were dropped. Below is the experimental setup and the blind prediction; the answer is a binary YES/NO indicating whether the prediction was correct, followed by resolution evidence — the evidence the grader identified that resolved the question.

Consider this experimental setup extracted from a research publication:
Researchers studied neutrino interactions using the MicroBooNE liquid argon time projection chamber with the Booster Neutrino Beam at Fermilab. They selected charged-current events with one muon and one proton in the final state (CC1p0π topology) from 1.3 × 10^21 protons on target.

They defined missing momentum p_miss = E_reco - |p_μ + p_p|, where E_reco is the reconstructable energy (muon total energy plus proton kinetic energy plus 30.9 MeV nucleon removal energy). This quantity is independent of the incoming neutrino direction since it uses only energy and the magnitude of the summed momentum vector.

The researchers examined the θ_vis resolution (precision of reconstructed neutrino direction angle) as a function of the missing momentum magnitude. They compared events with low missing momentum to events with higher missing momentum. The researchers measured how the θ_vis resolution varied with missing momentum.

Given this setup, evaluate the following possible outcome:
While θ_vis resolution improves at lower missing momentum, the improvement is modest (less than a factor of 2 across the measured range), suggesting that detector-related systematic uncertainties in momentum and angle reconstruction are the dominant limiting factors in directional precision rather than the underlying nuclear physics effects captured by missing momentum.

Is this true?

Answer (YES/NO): NO